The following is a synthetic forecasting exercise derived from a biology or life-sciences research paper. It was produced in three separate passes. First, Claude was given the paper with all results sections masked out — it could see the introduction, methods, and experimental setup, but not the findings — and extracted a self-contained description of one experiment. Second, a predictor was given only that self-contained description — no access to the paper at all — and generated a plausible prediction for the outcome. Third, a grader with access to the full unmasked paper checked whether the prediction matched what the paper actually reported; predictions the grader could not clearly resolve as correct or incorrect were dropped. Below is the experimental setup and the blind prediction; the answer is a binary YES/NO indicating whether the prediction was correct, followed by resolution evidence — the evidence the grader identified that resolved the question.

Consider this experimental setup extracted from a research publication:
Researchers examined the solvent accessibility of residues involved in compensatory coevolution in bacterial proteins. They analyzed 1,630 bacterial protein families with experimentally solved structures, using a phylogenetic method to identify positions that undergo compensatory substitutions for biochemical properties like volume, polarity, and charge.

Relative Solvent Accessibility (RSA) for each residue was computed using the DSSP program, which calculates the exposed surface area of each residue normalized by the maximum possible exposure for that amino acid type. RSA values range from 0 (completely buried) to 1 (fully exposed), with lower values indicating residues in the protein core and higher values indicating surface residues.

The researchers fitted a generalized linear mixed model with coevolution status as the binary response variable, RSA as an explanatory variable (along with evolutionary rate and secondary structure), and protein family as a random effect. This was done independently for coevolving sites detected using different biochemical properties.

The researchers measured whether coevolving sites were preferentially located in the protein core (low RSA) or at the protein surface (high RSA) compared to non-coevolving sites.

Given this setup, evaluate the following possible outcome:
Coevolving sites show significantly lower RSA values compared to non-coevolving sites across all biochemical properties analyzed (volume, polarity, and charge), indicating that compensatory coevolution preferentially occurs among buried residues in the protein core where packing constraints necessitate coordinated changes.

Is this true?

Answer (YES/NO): NO